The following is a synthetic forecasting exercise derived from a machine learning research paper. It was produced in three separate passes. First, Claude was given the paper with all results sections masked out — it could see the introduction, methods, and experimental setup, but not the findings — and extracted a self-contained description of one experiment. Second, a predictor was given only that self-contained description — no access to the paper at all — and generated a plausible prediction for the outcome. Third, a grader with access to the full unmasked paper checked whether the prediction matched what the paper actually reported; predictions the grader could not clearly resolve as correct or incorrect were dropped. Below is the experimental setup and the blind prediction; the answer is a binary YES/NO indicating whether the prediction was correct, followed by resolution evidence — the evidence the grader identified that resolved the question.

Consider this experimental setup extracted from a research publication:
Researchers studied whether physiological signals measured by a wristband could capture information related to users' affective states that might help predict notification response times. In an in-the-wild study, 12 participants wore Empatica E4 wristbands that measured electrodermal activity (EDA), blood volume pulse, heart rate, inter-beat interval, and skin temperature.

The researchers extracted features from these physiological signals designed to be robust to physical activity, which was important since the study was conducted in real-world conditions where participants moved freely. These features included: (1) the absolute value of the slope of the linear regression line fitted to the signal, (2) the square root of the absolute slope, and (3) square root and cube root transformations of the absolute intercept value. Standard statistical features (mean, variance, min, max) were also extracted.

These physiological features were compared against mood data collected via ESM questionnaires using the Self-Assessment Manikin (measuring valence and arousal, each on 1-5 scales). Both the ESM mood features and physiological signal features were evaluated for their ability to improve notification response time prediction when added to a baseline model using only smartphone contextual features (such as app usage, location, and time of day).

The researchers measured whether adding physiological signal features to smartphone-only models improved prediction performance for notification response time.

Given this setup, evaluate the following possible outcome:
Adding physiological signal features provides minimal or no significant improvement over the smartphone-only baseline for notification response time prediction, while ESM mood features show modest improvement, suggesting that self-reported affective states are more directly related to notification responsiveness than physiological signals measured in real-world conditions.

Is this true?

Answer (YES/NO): NO